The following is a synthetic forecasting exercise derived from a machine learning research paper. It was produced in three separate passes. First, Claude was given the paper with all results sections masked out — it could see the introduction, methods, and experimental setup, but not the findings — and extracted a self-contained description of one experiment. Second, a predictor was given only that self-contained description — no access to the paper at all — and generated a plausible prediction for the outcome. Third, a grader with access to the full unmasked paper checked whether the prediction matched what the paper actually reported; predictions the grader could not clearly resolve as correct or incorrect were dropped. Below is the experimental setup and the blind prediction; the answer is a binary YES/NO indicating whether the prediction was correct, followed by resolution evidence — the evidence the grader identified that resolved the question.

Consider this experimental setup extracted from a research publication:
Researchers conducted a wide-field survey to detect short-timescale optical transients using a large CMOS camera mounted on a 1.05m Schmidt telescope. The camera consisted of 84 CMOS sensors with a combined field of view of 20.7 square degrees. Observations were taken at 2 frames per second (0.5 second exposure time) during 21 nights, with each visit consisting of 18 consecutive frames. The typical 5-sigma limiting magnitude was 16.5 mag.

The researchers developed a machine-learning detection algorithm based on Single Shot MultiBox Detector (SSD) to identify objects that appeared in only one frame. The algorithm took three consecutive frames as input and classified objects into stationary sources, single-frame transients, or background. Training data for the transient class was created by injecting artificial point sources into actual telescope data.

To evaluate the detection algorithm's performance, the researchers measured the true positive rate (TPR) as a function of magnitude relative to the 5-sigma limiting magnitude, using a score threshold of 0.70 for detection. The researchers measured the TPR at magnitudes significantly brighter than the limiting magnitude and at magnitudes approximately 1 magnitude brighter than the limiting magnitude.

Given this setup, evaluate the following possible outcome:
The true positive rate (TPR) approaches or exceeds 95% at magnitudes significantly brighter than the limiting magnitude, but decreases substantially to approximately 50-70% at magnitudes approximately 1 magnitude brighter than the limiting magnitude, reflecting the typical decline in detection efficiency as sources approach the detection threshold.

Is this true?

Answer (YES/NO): NO